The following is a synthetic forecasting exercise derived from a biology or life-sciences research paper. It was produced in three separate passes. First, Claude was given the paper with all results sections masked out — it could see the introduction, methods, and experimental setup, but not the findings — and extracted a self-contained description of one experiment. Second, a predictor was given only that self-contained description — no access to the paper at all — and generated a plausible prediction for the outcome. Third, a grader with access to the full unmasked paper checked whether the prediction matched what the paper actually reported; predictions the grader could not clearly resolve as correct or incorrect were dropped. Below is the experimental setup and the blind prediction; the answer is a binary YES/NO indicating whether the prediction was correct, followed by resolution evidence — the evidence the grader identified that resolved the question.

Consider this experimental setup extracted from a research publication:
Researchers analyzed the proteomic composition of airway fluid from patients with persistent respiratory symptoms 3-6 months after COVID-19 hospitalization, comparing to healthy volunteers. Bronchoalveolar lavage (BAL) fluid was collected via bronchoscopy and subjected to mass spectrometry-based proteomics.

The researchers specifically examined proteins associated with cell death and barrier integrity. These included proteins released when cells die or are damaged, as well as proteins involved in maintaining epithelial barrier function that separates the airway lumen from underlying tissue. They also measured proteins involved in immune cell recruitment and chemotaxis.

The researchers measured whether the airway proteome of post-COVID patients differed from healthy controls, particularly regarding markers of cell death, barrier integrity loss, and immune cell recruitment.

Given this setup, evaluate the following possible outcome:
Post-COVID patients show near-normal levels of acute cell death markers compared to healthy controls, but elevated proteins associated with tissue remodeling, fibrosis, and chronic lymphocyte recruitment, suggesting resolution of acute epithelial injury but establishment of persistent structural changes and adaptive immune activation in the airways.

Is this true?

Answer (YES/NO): NO